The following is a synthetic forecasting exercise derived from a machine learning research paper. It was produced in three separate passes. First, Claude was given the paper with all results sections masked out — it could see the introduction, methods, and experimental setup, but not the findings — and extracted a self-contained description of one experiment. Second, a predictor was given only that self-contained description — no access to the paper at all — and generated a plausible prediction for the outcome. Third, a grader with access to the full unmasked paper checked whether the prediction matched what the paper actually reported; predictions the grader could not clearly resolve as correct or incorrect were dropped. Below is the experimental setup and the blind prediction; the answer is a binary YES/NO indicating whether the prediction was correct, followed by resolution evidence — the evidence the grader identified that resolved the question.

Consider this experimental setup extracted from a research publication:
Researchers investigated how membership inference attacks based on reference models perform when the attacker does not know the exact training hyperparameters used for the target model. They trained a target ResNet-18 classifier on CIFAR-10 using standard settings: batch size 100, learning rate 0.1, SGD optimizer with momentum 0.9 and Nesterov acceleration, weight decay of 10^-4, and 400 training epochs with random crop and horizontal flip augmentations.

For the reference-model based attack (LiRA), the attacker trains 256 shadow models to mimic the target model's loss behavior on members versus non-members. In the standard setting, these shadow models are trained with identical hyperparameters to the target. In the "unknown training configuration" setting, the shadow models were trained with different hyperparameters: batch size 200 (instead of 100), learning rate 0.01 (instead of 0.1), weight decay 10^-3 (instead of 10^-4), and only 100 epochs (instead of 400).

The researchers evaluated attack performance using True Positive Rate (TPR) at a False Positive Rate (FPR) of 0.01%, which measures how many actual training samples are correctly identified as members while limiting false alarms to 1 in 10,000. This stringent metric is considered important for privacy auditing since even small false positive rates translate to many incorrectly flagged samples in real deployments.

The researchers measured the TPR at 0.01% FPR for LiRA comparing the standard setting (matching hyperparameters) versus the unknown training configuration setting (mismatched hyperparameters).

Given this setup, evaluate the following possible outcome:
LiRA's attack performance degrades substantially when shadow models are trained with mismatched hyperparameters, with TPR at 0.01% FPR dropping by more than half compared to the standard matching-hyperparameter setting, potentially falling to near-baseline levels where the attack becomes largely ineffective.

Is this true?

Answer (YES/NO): YES